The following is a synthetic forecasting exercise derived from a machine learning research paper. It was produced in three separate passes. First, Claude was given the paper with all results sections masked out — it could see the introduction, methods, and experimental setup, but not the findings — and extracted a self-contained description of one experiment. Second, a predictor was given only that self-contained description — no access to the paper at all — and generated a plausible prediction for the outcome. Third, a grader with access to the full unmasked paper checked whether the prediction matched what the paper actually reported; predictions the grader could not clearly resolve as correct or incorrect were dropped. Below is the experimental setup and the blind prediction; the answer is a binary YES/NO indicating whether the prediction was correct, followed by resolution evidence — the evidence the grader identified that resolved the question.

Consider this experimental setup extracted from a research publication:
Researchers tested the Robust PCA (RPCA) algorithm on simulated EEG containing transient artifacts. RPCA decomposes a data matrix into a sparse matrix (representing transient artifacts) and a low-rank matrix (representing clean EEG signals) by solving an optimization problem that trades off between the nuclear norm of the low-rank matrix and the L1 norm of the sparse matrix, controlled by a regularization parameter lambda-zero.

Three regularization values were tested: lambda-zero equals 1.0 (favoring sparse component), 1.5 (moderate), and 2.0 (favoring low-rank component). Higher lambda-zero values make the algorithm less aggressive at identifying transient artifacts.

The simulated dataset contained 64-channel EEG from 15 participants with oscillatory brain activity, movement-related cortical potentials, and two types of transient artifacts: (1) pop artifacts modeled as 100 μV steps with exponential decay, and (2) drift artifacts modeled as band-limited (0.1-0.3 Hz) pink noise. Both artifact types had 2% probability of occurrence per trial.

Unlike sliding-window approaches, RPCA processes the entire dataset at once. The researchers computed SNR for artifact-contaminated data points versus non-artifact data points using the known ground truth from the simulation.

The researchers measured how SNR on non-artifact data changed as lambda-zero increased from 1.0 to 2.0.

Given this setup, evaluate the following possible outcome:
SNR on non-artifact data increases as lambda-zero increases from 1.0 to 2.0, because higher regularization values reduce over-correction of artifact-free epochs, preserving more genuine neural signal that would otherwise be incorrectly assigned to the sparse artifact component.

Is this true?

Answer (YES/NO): YES